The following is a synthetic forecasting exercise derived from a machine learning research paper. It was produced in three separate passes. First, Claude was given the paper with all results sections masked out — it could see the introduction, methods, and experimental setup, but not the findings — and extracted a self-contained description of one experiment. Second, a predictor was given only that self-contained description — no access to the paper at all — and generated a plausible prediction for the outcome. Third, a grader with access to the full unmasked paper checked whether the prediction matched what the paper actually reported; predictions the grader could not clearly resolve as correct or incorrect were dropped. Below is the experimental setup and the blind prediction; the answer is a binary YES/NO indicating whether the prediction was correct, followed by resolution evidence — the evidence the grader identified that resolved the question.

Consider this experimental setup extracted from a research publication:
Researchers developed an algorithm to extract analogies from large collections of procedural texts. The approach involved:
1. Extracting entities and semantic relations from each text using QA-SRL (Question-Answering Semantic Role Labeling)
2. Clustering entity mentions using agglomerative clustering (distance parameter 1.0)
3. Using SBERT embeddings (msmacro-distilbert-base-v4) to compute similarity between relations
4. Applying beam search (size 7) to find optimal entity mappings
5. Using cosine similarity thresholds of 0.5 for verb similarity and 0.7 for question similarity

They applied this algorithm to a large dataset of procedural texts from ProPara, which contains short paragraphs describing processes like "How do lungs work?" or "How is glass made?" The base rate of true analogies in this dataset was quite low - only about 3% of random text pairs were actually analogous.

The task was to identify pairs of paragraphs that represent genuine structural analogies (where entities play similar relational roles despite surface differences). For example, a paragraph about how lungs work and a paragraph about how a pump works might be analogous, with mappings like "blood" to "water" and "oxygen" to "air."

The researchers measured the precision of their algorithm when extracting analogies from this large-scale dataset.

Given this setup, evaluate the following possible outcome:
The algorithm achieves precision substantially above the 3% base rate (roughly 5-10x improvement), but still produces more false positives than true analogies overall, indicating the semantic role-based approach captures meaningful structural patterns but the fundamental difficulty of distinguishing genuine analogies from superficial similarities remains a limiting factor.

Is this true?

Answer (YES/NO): NO